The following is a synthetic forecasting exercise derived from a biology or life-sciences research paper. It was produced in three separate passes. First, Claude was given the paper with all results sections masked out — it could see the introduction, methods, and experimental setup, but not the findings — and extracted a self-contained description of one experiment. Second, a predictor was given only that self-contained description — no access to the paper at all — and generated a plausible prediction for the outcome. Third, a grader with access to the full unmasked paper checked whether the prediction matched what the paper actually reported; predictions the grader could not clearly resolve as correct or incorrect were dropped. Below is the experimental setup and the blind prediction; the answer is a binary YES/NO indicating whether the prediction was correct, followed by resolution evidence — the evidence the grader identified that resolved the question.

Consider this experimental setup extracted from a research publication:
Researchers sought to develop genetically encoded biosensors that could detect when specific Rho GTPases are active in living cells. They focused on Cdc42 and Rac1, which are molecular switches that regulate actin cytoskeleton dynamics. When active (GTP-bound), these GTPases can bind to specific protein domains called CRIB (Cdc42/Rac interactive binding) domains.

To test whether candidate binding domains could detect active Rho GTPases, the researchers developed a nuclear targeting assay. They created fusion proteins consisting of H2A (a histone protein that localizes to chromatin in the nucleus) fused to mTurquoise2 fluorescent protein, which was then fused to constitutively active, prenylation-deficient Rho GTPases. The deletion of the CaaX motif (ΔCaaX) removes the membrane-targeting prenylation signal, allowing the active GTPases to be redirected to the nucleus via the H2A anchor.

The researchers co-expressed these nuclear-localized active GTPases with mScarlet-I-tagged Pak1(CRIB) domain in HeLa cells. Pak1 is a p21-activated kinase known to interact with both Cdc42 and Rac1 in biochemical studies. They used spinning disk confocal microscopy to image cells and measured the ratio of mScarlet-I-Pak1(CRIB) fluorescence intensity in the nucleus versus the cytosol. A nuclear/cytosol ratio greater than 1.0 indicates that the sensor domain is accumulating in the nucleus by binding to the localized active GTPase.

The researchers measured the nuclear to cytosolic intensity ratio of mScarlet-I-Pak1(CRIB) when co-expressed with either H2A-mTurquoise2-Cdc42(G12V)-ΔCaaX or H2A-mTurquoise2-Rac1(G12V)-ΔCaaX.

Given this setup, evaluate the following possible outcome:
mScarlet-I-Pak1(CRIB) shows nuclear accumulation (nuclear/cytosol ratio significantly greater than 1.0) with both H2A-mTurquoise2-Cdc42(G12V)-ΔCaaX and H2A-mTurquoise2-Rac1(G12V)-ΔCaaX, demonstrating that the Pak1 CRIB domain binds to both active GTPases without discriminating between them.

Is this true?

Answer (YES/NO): NO